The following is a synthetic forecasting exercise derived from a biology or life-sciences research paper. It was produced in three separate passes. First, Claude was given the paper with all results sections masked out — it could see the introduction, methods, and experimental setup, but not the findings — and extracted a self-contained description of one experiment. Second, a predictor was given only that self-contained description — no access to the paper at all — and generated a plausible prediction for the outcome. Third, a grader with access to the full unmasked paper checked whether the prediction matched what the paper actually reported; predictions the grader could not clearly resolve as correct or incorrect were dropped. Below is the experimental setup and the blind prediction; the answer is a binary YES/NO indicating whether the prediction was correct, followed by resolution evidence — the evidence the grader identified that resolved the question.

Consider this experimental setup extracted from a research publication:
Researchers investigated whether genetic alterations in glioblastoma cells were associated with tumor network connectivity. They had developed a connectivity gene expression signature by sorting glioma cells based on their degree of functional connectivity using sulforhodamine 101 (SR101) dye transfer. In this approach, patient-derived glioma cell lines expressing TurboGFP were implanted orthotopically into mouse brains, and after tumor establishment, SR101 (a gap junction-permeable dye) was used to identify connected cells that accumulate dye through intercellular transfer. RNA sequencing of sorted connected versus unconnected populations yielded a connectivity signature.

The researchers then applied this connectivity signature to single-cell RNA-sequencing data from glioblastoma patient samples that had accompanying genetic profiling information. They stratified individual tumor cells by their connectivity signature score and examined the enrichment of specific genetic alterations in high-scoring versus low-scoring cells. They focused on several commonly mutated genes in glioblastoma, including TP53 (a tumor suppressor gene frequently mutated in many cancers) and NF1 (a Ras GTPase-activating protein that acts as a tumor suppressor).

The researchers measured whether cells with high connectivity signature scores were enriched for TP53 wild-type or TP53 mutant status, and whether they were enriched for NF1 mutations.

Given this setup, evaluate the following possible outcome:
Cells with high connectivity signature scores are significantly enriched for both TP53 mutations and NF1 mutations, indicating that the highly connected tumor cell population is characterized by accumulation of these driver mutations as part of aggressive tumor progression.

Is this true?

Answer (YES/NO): NO